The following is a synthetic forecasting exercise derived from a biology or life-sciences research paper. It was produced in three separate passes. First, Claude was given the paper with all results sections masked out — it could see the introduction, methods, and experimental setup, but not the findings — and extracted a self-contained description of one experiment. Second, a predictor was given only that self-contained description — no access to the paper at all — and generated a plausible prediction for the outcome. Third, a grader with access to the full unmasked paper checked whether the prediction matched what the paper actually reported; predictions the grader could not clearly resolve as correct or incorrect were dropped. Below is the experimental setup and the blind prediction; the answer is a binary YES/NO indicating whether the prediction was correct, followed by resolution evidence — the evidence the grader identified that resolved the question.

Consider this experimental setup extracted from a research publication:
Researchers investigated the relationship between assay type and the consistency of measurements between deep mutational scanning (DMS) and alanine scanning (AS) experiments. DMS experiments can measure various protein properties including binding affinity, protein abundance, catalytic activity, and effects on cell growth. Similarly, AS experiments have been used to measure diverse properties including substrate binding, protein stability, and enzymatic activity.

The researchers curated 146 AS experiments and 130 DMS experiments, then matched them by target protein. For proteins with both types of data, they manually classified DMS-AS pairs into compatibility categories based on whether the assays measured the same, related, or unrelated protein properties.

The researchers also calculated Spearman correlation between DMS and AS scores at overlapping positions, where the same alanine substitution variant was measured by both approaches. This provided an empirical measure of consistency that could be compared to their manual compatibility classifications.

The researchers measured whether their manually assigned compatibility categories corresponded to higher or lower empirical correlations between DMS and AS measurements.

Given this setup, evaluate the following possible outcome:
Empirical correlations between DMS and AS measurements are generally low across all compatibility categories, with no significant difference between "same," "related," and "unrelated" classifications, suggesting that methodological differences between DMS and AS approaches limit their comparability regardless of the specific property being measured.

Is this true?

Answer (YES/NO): NO